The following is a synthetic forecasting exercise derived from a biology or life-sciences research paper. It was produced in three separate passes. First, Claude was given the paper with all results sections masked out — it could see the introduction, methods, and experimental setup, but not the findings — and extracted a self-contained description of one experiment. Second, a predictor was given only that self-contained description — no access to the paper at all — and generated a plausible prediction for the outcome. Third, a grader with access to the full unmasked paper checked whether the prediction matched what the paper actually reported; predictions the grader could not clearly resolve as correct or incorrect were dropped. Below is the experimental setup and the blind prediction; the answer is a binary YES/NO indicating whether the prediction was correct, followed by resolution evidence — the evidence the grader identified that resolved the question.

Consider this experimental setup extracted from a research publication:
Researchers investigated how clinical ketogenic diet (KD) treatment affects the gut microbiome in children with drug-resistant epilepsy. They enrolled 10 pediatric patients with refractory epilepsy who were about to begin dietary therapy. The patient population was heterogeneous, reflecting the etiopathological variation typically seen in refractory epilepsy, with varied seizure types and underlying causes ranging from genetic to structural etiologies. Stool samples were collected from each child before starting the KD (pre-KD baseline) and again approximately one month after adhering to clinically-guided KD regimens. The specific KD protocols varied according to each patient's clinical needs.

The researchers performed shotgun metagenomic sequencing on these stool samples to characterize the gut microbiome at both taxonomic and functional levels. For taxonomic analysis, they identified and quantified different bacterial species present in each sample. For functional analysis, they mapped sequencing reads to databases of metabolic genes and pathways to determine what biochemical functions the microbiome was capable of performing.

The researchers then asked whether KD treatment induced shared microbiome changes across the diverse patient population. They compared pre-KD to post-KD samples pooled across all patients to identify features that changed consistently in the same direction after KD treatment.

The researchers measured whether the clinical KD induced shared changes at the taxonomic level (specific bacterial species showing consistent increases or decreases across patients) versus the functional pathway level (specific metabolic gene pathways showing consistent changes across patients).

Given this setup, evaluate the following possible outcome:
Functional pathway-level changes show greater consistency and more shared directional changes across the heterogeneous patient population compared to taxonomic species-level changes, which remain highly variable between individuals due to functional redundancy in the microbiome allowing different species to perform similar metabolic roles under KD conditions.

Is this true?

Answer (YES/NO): YES